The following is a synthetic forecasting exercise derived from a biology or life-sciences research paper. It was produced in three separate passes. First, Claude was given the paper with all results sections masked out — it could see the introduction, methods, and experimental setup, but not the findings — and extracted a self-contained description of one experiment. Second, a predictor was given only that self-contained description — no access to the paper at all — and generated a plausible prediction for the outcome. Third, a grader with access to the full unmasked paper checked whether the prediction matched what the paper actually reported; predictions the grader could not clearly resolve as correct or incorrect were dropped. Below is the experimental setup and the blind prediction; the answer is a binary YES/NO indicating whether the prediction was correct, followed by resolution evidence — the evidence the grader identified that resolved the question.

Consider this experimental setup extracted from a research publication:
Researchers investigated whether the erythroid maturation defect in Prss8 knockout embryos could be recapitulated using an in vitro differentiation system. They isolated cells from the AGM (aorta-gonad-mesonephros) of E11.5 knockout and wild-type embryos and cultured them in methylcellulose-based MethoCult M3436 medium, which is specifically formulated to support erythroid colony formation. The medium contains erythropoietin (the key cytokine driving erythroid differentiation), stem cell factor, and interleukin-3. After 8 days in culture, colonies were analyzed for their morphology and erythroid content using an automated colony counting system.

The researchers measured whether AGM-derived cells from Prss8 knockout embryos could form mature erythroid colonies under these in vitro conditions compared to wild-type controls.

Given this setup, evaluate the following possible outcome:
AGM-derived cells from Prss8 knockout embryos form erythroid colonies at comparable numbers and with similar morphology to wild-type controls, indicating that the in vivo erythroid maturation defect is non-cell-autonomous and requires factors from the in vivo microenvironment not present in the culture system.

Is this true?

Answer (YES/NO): NO